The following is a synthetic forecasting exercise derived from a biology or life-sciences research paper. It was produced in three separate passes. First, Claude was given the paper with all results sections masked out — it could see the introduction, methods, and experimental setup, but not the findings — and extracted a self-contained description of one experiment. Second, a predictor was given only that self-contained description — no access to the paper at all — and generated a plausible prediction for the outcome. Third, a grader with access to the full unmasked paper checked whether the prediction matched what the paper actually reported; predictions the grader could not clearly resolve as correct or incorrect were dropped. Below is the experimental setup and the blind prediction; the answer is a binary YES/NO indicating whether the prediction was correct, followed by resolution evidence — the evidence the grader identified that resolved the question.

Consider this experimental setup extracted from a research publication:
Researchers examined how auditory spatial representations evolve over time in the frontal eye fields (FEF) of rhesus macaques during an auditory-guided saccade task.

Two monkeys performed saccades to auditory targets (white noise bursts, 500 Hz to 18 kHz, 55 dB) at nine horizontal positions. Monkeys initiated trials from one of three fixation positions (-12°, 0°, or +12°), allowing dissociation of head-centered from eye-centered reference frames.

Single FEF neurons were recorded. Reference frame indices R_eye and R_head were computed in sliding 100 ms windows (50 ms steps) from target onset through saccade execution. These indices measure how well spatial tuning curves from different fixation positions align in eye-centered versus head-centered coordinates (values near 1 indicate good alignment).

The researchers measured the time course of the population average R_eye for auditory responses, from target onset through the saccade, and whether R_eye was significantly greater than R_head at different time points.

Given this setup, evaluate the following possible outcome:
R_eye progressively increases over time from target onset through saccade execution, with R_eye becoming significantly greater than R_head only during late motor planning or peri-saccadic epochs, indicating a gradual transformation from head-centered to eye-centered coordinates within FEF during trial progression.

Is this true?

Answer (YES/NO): NO